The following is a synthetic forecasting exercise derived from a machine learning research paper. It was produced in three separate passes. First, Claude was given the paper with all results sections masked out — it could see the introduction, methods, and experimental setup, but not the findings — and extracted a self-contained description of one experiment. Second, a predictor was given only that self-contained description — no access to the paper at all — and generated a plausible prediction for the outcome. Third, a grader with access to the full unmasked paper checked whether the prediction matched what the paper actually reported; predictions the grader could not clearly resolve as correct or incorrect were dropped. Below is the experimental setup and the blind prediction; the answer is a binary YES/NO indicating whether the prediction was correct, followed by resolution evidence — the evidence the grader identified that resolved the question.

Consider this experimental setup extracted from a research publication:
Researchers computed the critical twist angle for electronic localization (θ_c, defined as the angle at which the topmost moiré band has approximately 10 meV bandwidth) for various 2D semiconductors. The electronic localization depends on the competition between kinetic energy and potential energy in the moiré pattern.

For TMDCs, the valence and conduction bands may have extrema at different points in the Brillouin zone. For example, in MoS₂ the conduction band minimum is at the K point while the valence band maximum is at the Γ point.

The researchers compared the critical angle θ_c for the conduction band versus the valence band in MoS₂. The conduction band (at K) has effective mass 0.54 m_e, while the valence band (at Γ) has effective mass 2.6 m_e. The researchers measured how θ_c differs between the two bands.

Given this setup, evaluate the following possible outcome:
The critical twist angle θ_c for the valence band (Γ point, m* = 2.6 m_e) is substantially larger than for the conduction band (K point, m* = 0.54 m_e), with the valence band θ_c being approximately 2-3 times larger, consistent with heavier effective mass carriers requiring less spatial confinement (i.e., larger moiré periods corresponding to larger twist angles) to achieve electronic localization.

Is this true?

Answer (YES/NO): YES